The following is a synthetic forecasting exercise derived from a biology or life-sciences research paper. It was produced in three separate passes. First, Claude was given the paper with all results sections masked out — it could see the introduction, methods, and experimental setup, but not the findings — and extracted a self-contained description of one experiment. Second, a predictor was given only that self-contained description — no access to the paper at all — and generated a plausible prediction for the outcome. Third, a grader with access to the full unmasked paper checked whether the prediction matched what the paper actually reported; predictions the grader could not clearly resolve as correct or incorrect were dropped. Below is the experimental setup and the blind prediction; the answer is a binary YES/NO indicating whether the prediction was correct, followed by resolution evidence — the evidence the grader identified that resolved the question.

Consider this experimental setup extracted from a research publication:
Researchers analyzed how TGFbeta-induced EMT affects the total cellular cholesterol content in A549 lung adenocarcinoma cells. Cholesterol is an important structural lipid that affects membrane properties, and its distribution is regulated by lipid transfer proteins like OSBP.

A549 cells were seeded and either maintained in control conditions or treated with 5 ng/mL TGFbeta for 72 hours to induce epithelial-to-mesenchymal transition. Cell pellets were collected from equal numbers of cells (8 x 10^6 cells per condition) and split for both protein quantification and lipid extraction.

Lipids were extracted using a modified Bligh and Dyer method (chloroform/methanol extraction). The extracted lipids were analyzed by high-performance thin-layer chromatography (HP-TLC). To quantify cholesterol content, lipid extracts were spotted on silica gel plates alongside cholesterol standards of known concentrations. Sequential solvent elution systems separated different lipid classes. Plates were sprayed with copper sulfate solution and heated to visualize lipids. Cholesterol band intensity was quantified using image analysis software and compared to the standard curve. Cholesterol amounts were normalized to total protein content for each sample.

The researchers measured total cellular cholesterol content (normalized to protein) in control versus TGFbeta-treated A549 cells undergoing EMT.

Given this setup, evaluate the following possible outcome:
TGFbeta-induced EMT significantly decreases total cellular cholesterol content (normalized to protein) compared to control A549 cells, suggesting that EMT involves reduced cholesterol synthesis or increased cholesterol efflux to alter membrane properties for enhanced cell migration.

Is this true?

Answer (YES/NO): YES